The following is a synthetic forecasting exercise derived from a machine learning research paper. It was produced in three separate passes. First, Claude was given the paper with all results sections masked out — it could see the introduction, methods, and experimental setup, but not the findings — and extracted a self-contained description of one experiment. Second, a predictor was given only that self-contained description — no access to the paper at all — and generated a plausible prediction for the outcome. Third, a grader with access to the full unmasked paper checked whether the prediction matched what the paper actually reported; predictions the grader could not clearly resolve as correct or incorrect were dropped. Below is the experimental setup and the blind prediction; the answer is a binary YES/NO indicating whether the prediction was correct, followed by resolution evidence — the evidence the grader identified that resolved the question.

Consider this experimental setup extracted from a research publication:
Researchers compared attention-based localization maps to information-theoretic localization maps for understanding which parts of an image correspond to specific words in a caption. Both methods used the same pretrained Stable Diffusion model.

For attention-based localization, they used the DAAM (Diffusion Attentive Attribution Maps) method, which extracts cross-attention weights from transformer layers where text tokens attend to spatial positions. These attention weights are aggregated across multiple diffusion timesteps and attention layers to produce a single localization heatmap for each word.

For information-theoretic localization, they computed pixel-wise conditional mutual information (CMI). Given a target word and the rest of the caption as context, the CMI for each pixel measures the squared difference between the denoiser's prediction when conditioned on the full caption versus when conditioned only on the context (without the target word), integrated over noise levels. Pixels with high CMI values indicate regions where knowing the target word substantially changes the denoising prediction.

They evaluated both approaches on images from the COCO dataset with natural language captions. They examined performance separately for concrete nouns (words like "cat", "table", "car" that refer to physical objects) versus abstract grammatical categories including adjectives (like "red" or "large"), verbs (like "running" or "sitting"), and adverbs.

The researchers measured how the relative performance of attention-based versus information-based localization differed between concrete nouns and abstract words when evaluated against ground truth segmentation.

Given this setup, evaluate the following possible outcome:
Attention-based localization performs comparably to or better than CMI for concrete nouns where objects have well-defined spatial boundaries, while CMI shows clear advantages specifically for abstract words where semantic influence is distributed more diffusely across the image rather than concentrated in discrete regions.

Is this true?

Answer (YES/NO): YES